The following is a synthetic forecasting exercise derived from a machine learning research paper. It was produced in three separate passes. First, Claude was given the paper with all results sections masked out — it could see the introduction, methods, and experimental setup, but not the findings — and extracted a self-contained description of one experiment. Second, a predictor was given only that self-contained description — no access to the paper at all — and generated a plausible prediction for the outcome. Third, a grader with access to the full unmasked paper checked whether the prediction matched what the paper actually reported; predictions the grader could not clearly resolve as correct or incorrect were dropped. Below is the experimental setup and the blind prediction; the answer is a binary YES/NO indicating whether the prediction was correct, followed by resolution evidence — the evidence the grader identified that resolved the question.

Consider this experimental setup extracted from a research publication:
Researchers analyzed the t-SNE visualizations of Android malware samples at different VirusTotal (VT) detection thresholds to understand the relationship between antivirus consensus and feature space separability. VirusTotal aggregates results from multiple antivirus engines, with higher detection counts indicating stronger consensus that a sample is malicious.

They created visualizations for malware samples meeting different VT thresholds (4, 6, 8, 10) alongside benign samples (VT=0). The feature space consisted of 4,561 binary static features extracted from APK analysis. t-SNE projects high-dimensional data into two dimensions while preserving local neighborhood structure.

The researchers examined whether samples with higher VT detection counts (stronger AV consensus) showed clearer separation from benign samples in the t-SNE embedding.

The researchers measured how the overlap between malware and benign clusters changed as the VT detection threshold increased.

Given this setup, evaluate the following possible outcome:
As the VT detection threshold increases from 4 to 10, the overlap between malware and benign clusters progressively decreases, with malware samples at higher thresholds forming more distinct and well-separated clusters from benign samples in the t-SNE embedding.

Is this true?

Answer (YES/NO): YES